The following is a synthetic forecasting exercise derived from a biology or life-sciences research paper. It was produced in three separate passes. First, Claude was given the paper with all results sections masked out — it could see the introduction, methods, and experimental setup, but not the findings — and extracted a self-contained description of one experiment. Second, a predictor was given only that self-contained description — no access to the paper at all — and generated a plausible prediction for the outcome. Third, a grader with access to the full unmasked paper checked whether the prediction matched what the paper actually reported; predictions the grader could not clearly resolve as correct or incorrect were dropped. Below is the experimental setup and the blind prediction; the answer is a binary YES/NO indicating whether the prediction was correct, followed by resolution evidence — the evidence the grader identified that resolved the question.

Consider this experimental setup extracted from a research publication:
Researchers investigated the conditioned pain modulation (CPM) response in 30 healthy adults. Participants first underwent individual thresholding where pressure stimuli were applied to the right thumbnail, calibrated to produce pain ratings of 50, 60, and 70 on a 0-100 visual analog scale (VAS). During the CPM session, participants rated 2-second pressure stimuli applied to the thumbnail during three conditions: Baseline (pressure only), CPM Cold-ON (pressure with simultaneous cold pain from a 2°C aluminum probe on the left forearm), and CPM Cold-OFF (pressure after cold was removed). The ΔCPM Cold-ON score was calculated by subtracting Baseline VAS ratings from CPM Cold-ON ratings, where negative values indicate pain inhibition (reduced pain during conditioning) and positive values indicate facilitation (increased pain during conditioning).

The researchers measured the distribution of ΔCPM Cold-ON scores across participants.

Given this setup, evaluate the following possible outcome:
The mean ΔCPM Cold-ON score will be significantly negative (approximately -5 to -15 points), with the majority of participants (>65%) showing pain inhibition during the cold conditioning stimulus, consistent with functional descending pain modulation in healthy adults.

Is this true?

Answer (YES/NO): NO